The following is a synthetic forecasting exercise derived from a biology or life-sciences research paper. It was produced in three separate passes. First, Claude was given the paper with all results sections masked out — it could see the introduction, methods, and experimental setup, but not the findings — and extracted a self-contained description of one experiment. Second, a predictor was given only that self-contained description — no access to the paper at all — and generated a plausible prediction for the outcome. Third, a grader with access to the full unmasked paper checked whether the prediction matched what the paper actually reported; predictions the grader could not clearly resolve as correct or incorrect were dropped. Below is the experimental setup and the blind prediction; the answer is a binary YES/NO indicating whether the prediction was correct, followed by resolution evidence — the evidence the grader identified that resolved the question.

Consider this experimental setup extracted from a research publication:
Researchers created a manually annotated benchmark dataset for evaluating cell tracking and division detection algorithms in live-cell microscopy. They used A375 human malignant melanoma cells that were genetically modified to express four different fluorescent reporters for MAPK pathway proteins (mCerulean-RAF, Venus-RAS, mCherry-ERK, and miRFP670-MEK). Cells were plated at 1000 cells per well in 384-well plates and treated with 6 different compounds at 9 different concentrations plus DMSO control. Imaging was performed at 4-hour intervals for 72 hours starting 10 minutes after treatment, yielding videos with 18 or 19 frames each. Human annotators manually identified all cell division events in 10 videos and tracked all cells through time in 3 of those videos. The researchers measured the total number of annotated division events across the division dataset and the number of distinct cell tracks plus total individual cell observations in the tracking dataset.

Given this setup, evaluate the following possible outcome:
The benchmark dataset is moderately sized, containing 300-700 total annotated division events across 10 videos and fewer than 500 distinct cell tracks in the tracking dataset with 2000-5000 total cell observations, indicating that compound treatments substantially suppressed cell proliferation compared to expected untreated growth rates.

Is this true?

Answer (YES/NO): NO